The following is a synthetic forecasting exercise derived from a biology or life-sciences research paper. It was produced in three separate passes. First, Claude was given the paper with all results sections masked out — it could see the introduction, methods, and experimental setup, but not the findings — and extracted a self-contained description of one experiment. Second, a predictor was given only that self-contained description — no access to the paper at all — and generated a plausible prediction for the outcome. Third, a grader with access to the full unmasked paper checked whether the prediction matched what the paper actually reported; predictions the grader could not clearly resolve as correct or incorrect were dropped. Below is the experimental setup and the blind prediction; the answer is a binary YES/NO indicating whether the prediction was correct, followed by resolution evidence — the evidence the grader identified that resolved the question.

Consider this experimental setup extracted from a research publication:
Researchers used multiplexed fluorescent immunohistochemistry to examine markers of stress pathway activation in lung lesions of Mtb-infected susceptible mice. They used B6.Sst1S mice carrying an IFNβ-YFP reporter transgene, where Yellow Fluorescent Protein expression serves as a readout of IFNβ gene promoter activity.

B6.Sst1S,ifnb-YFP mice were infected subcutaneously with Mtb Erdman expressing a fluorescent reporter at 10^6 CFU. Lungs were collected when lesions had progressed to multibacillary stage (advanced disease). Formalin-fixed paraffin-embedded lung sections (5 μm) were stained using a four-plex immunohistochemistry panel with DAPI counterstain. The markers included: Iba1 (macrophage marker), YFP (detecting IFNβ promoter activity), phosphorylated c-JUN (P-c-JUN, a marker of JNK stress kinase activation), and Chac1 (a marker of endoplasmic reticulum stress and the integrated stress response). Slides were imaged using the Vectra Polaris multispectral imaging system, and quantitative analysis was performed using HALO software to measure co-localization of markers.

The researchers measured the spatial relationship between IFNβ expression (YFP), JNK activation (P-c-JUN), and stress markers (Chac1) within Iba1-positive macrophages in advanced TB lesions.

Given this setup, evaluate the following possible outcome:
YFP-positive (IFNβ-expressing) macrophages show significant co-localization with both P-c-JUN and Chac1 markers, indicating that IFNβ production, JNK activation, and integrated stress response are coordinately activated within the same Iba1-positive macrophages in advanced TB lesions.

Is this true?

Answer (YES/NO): YES